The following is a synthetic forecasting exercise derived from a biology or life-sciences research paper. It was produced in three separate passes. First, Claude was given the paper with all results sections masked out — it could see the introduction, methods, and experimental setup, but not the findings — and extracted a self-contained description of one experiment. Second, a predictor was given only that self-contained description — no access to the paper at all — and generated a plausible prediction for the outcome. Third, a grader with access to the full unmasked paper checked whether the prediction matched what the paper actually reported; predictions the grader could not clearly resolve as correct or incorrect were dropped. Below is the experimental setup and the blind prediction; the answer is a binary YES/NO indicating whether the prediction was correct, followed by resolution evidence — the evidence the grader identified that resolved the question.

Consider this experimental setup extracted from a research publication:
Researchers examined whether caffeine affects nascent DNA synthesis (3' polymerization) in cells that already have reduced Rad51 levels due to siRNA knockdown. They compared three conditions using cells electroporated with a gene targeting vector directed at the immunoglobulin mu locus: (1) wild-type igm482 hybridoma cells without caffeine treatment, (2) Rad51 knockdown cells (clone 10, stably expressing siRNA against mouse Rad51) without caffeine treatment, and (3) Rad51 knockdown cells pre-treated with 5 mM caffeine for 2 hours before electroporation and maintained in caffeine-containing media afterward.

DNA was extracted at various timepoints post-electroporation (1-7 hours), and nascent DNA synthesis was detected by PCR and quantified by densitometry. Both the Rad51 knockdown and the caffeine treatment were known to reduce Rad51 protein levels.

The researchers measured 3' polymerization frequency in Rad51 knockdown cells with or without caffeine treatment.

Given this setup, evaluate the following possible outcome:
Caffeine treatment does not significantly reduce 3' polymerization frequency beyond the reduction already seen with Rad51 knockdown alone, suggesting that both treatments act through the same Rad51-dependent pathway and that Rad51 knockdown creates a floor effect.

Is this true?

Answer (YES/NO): NO